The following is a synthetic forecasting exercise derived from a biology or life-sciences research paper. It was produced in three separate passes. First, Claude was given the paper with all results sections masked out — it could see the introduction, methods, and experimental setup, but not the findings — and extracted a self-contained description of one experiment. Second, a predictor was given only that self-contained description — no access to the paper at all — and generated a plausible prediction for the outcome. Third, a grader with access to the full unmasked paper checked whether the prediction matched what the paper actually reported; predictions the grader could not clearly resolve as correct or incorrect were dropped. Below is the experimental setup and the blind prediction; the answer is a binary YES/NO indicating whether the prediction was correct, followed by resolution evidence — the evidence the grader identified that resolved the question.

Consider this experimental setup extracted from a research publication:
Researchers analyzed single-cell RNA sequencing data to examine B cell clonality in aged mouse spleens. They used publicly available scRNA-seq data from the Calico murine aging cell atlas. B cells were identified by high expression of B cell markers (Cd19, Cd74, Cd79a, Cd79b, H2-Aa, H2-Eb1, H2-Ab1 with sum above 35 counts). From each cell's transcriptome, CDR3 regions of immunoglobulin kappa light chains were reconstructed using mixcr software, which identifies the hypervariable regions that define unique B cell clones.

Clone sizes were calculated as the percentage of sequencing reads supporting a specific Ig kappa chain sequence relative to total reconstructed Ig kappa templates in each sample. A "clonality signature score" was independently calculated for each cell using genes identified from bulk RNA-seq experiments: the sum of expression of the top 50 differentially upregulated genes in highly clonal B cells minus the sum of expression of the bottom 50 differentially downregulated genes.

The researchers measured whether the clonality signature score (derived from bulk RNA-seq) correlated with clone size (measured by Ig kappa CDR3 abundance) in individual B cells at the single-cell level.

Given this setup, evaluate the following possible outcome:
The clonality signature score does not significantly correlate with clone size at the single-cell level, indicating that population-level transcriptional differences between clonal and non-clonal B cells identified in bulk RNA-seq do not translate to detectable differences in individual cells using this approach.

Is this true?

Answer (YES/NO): NO